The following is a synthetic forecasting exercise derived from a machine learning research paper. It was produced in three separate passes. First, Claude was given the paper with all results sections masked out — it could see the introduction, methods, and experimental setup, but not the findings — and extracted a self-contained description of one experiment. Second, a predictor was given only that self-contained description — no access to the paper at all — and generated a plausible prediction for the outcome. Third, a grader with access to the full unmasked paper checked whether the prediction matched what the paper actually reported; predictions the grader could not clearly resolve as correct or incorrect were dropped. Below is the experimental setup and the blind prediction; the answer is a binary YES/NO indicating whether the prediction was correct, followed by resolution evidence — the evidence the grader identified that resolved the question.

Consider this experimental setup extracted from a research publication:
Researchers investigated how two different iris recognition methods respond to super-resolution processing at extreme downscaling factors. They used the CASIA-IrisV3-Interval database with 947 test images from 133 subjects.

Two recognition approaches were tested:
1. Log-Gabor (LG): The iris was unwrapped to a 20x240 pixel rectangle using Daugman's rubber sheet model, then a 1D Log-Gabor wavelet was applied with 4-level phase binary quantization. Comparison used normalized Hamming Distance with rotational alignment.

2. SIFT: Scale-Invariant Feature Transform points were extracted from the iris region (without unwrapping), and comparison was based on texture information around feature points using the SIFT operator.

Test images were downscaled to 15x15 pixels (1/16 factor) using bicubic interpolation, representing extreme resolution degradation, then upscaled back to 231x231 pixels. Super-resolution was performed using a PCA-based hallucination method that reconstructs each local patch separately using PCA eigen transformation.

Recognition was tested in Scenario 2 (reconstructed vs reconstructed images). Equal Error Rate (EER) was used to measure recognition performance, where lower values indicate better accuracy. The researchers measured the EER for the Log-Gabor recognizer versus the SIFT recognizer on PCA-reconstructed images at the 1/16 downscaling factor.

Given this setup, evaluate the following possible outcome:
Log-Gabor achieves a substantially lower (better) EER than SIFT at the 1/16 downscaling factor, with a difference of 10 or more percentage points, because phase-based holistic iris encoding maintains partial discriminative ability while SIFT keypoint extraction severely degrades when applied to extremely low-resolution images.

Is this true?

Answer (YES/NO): YES